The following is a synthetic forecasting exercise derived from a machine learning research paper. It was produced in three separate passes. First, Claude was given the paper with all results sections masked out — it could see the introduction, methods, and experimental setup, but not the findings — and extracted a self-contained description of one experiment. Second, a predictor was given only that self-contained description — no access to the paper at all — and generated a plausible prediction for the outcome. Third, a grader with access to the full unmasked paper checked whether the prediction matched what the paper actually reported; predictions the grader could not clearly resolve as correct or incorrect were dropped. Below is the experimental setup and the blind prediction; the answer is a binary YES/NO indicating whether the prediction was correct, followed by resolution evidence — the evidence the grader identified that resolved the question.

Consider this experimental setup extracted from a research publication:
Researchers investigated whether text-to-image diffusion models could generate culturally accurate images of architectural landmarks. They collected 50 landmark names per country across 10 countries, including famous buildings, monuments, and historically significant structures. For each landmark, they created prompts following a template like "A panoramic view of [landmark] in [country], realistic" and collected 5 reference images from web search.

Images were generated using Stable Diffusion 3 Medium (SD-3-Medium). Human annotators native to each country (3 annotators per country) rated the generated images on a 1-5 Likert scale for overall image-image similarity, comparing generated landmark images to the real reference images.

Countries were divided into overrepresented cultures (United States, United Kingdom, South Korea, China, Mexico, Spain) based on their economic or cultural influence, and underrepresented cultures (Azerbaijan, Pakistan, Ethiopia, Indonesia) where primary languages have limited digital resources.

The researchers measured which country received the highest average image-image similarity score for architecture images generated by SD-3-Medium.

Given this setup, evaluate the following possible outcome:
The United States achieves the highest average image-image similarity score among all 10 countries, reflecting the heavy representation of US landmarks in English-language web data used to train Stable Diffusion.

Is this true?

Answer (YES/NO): NO